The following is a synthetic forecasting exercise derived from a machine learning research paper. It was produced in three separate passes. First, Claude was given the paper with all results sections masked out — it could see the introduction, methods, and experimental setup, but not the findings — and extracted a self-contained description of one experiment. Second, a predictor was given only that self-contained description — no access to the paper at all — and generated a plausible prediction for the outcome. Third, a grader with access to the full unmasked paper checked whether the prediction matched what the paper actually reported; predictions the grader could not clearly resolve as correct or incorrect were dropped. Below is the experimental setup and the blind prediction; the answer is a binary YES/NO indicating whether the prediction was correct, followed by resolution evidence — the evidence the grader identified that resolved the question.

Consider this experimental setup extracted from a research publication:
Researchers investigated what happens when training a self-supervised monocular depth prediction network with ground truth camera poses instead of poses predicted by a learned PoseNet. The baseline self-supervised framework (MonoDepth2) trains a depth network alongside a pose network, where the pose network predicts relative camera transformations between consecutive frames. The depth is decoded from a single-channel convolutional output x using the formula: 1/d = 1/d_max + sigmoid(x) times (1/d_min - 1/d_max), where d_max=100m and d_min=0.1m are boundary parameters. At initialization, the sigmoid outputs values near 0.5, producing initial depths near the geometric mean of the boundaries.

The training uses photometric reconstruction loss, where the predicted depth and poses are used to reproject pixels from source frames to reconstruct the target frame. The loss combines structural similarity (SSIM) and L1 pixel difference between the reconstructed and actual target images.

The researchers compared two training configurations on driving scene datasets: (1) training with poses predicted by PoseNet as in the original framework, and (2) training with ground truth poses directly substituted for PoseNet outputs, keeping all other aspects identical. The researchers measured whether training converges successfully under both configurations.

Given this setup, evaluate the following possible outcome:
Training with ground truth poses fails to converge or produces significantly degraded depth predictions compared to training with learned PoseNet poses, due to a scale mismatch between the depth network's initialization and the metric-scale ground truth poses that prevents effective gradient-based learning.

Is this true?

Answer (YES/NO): YES